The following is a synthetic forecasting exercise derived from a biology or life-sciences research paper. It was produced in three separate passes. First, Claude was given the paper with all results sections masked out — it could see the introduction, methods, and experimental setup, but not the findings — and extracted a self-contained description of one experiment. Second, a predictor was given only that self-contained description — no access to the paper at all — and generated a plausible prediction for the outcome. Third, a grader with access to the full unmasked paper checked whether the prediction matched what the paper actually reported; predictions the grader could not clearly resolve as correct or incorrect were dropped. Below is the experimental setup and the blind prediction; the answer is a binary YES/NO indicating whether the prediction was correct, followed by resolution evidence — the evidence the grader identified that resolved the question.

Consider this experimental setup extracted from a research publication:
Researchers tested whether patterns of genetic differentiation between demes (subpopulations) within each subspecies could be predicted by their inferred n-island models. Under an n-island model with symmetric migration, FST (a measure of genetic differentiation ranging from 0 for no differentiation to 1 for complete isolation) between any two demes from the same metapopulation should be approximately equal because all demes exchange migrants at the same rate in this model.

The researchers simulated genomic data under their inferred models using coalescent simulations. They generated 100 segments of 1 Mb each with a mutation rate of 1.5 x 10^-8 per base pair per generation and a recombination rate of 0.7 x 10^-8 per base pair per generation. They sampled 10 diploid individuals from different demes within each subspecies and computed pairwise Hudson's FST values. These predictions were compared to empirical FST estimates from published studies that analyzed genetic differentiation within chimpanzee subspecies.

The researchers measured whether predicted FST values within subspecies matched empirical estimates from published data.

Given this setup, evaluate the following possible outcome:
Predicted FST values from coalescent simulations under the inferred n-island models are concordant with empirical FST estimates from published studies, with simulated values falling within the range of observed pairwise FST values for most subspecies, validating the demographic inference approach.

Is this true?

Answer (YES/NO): YES